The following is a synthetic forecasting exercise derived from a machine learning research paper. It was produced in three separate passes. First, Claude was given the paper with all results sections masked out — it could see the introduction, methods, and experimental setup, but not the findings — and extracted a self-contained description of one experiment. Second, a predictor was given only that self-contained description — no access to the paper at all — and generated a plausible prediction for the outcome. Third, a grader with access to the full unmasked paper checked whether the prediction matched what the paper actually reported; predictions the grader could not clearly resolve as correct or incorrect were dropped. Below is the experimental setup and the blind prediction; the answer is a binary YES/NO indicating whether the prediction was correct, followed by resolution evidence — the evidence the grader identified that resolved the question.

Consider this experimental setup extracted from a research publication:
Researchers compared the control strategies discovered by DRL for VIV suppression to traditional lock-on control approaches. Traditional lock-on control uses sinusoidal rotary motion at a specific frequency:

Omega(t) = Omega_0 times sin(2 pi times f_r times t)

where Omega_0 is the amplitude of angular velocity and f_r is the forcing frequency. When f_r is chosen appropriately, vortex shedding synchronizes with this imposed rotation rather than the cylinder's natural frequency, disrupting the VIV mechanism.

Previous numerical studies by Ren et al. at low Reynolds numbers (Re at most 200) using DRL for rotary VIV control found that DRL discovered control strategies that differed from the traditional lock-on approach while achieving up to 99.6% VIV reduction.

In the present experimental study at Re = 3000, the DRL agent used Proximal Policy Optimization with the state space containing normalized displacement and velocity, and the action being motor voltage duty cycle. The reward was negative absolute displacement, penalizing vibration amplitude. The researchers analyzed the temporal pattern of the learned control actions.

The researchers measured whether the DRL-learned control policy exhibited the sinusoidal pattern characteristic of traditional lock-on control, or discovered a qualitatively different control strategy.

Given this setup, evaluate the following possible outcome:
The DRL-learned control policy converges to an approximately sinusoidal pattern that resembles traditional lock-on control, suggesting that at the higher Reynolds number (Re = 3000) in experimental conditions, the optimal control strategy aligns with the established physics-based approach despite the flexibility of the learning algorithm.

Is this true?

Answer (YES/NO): YES